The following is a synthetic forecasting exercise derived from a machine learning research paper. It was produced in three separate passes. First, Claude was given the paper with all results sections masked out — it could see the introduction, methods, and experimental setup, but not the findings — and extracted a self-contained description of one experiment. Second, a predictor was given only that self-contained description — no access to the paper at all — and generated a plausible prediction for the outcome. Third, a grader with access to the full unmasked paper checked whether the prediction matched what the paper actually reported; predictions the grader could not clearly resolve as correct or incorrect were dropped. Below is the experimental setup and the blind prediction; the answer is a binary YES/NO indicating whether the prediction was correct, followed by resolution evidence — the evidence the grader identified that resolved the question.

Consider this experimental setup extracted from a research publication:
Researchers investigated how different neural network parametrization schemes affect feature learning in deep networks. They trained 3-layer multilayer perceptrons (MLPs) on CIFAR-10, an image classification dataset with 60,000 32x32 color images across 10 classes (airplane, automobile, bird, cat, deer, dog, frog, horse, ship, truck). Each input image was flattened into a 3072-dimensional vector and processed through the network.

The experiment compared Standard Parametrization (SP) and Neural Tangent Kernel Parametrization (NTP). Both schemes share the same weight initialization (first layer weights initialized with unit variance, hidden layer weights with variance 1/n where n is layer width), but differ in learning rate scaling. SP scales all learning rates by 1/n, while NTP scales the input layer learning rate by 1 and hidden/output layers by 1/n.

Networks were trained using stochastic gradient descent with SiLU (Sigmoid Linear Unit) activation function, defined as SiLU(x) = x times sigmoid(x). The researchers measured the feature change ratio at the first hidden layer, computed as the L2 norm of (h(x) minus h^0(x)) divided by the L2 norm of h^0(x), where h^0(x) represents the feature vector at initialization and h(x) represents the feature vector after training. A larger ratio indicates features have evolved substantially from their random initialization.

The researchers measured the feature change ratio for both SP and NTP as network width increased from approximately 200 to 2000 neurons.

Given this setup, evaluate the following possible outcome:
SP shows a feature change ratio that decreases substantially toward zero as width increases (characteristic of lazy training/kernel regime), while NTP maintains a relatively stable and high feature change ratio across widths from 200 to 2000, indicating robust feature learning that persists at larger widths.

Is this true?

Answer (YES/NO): NO